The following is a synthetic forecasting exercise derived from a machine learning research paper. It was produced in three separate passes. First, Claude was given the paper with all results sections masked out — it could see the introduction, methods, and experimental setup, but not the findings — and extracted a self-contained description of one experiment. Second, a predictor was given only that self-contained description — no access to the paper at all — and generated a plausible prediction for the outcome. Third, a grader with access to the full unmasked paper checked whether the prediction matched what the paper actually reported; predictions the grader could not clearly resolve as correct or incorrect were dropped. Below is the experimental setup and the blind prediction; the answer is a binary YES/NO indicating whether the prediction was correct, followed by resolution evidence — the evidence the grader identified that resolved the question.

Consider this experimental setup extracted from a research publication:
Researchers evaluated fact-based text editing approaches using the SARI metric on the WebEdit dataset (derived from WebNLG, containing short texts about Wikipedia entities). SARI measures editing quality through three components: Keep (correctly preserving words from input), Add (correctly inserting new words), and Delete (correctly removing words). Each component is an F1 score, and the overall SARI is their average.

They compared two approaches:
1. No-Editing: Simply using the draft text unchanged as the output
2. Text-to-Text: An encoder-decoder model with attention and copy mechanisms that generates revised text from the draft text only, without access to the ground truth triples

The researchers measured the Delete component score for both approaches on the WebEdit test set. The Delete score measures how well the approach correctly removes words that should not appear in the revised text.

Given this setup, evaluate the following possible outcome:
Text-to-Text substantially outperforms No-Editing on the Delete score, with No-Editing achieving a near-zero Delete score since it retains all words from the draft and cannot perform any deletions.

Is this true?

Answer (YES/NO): NO